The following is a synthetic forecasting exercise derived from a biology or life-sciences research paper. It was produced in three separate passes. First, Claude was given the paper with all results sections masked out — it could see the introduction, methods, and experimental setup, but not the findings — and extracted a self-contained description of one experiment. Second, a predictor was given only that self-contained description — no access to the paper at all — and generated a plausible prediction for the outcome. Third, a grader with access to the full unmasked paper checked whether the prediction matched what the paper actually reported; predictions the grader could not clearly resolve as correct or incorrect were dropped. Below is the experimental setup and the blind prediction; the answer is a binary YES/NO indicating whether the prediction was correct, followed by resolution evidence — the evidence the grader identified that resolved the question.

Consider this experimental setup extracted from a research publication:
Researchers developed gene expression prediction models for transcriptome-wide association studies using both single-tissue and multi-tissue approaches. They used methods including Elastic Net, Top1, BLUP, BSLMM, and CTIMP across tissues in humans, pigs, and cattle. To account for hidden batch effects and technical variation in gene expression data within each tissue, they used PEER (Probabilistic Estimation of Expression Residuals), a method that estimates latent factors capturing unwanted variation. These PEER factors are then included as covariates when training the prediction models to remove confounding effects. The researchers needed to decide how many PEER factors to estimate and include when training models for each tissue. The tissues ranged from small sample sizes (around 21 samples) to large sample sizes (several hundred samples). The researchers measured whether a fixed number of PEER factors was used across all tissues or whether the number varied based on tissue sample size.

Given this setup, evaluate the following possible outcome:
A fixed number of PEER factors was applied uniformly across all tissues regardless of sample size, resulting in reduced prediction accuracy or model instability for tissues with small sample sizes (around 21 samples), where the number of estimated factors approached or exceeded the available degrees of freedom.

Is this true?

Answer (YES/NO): NO